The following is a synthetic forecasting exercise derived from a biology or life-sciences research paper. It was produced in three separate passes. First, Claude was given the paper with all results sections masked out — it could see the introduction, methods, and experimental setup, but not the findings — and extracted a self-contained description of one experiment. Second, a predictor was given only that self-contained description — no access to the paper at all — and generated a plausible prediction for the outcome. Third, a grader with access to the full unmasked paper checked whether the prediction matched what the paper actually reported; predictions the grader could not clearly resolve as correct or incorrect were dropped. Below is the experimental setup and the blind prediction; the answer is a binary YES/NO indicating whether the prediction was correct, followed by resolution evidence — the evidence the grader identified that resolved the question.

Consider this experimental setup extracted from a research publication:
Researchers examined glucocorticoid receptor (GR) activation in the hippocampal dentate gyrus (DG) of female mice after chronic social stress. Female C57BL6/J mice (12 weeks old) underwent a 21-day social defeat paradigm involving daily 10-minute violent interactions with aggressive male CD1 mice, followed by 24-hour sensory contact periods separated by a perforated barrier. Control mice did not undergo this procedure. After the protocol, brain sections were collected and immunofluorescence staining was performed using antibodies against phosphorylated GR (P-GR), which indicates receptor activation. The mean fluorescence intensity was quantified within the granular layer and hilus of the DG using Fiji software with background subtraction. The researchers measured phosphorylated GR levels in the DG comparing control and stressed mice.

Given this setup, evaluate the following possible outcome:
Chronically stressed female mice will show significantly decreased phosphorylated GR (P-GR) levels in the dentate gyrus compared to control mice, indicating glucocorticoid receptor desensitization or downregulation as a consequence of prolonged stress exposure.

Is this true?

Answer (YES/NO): NO